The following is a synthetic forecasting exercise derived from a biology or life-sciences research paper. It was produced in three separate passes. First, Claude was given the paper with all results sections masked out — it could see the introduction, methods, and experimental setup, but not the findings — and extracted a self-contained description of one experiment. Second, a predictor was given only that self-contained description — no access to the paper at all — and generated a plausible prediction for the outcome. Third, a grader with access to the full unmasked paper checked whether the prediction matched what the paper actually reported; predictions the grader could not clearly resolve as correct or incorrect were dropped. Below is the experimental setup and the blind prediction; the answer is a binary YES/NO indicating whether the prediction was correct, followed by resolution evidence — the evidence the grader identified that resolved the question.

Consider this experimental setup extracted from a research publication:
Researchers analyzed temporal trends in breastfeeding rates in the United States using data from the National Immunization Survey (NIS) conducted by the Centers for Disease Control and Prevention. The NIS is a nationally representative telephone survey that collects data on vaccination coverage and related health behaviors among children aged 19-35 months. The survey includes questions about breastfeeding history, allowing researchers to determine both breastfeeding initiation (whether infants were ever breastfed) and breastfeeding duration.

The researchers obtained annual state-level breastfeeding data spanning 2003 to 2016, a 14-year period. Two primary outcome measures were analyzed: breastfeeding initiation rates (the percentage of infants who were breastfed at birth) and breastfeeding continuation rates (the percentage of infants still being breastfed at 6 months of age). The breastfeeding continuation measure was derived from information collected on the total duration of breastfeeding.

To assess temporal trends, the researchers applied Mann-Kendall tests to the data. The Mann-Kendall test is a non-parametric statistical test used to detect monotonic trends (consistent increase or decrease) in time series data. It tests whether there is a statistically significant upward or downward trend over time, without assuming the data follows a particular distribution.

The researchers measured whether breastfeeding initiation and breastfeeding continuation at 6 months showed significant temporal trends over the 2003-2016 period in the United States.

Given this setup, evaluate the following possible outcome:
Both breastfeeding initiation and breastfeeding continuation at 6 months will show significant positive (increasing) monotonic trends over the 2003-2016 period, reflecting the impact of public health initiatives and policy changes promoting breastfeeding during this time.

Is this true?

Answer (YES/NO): YES